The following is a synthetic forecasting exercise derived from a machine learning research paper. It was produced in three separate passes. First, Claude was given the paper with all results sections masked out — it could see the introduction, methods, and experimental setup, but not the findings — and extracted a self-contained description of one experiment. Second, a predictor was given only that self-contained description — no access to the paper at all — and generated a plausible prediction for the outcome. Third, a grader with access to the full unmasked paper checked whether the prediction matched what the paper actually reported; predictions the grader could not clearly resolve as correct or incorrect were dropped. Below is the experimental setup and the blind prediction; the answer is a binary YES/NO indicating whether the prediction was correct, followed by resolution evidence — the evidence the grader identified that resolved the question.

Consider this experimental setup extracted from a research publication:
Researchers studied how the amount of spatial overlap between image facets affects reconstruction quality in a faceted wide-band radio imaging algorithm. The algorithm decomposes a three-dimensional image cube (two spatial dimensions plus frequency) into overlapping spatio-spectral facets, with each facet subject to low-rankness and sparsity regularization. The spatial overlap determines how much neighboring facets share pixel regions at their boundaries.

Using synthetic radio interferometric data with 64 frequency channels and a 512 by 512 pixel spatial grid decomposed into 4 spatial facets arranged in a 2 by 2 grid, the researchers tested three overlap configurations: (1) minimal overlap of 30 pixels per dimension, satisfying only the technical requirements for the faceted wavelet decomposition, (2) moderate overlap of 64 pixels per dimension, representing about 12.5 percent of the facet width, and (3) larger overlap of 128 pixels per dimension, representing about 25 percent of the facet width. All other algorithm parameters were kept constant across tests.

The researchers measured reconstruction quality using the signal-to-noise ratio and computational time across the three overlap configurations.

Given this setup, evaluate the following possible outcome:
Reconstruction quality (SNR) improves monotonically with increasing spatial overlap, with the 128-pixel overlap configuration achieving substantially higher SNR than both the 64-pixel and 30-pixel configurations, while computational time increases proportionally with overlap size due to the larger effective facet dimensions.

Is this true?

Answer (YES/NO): NO